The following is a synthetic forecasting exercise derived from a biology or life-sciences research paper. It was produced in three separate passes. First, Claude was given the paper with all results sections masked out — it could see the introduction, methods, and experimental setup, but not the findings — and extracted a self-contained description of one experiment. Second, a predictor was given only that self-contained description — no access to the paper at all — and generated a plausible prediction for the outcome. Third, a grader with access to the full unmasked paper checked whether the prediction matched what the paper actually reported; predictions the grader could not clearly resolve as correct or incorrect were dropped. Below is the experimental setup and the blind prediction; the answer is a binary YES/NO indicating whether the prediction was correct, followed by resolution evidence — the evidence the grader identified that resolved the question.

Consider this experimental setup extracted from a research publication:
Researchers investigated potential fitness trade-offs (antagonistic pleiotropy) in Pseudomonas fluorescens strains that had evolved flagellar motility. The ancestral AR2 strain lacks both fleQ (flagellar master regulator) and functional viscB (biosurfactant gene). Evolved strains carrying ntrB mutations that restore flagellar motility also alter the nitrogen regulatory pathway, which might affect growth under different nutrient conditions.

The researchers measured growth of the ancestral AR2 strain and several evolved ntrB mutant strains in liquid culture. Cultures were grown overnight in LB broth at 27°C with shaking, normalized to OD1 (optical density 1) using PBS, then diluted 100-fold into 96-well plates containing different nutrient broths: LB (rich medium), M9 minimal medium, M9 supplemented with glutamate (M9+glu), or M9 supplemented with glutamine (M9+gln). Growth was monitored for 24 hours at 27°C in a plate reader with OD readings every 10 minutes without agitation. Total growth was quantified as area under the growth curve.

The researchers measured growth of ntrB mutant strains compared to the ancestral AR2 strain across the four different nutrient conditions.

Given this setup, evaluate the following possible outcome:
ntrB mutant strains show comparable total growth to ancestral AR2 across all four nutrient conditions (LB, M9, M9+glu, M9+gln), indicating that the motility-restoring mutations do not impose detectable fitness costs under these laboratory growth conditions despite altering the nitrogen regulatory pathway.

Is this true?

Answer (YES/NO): NO